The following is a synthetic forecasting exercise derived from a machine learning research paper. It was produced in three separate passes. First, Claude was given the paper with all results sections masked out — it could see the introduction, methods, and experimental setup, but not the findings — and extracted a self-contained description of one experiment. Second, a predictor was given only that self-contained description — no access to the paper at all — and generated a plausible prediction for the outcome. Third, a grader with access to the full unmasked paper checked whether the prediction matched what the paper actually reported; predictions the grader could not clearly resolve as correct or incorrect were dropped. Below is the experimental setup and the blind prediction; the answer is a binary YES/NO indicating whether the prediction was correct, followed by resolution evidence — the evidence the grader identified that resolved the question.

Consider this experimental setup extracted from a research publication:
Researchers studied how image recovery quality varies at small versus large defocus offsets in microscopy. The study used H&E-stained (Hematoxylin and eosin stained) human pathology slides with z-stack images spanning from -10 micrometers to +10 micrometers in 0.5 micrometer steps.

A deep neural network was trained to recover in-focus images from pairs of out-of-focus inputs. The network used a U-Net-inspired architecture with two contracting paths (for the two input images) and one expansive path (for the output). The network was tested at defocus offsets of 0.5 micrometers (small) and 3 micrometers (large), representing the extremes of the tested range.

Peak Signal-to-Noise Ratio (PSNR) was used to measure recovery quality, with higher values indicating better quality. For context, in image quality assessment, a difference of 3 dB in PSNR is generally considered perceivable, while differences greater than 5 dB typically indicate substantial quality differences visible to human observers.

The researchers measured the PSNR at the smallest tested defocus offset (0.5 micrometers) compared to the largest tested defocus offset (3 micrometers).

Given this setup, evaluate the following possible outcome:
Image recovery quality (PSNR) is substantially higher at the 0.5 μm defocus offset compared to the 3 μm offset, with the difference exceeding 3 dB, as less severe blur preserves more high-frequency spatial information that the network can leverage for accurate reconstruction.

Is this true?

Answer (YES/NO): YES